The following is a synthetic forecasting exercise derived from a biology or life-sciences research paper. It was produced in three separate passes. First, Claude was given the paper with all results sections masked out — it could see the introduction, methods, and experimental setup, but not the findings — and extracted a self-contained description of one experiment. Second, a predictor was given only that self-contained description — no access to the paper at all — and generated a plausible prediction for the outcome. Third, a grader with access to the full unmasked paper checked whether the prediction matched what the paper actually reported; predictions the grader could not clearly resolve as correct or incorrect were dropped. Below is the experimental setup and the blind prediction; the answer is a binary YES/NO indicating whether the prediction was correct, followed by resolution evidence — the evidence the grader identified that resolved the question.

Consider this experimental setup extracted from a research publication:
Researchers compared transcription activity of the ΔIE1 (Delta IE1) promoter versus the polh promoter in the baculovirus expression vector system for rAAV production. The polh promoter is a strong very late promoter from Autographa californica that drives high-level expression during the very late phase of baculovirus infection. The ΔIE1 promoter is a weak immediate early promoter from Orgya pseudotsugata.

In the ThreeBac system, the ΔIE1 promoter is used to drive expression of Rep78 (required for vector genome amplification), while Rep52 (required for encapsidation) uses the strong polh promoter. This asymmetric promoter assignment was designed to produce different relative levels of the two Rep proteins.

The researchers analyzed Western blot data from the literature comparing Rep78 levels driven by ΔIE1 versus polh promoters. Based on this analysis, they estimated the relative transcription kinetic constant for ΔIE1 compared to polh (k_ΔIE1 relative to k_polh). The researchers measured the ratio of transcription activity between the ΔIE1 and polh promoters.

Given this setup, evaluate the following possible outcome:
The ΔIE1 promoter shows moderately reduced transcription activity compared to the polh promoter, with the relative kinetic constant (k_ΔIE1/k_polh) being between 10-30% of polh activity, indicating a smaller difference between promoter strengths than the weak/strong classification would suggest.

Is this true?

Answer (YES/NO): NO